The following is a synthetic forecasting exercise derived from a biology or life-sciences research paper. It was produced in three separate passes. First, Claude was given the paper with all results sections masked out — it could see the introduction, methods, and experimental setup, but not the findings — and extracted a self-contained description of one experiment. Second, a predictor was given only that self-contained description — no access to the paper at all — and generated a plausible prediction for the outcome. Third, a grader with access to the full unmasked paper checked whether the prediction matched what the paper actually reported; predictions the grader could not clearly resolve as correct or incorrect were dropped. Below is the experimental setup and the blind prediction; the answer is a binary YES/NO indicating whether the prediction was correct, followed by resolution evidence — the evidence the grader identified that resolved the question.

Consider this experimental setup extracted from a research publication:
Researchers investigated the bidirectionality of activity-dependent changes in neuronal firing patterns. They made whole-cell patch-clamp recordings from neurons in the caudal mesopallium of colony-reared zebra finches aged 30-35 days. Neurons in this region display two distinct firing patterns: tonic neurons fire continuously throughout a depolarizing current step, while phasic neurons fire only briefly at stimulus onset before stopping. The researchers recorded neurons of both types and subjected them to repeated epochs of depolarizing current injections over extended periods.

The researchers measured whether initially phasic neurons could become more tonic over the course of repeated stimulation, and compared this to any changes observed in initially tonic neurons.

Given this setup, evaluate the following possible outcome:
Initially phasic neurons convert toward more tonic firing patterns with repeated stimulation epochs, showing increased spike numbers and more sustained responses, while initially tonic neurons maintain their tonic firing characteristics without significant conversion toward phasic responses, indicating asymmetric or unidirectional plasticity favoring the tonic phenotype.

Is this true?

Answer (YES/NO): NO